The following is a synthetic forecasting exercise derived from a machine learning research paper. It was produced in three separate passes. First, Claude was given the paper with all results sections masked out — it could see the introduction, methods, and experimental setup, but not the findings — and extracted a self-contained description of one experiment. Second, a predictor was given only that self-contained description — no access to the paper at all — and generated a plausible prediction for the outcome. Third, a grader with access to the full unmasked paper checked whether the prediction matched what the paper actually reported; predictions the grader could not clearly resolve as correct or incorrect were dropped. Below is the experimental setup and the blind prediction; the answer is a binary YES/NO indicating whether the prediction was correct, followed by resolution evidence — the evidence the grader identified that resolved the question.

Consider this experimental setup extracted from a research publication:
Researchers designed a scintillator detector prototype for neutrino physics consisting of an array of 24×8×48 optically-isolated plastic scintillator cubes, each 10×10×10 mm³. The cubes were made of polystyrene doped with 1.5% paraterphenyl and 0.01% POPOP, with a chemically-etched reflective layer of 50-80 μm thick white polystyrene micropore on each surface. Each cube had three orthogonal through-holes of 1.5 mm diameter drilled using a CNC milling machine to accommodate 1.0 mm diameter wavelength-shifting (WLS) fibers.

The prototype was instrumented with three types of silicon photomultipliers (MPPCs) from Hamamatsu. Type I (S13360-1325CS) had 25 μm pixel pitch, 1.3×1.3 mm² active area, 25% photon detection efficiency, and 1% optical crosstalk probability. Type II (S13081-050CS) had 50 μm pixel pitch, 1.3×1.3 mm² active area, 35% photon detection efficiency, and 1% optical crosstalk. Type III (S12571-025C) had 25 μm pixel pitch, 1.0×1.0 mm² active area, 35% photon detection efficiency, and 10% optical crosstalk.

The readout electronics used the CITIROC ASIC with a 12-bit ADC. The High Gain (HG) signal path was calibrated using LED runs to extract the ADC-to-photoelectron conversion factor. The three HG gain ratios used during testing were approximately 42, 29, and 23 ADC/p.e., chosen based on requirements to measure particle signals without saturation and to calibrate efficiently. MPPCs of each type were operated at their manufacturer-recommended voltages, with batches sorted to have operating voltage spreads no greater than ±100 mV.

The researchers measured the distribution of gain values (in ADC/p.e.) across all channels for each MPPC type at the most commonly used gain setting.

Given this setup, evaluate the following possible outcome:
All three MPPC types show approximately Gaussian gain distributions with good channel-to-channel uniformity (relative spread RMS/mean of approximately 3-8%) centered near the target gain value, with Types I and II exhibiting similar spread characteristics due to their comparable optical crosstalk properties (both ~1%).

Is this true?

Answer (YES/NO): NO